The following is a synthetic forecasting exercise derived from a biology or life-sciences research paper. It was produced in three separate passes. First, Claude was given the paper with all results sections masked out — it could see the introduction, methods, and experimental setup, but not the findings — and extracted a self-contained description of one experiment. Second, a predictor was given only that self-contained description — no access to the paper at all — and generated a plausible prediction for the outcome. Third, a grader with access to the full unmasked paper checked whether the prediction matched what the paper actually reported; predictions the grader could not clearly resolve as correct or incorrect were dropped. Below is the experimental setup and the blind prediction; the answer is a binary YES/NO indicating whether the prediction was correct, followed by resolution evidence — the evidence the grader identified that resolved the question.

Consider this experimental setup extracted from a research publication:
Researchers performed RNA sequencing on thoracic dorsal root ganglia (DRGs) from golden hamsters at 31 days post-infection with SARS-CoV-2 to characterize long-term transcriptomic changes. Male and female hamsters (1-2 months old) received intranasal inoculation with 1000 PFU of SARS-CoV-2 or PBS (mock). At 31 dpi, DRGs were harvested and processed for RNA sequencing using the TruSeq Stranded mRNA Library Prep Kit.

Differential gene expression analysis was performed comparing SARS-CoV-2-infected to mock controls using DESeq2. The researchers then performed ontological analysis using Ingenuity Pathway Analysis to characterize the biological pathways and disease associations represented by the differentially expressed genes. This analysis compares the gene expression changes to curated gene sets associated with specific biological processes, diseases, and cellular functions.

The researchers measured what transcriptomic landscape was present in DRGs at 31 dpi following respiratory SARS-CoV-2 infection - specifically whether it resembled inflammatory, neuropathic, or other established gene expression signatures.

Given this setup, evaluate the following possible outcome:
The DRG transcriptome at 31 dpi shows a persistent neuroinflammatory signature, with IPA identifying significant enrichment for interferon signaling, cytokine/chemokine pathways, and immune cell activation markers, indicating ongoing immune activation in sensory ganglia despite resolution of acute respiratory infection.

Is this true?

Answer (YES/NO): NO